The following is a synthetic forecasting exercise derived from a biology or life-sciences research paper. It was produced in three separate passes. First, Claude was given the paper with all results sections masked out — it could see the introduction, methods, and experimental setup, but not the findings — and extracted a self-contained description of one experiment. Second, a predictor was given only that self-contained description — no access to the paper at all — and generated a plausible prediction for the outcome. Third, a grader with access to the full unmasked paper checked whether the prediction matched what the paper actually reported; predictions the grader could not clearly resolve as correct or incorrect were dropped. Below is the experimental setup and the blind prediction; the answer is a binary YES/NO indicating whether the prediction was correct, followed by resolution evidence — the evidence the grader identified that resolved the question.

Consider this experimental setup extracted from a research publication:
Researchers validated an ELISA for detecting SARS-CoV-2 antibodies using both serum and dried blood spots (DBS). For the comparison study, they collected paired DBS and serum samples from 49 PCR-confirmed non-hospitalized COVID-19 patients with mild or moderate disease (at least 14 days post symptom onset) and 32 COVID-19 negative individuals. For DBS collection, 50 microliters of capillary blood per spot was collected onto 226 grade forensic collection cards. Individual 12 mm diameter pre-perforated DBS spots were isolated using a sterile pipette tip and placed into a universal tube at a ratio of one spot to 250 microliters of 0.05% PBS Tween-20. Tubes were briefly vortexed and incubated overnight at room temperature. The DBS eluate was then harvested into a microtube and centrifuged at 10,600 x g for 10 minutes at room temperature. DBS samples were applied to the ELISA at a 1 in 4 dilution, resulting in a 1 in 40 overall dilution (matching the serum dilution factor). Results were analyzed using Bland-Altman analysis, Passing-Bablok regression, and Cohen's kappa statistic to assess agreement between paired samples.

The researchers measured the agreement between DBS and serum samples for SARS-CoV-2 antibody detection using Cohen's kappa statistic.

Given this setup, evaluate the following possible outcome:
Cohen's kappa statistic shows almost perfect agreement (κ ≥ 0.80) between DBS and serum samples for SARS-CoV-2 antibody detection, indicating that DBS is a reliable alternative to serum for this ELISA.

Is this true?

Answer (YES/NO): YES